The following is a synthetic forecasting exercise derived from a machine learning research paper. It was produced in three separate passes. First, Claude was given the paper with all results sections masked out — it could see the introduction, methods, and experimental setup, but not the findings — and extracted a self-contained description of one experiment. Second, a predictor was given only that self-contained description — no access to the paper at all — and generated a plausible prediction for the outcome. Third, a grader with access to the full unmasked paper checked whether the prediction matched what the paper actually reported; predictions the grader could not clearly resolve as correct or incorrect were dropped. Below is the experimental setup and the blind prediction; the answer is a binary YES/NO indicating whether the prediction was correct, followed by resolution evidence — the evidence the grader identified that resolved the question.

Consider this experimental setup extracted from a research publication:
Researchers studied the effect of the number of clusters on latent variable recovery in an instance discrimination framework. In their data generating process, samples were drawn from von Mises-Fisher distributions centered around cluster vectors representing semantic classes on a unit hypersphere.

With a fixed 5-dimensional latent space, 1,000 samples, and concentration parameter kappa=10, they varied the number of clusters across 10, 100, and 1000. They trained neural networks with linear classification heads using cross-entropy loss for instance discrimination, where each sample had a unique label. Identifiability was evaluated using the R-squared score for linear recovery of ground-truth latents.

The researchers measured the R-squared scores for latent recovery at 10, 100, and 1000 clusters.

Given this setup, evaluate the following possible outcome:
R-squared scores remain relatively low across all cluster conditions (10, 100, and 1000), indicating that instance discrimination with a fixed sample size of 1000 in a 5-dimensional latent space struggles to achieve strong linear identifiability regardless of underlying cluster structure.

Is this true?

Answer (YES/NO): NO